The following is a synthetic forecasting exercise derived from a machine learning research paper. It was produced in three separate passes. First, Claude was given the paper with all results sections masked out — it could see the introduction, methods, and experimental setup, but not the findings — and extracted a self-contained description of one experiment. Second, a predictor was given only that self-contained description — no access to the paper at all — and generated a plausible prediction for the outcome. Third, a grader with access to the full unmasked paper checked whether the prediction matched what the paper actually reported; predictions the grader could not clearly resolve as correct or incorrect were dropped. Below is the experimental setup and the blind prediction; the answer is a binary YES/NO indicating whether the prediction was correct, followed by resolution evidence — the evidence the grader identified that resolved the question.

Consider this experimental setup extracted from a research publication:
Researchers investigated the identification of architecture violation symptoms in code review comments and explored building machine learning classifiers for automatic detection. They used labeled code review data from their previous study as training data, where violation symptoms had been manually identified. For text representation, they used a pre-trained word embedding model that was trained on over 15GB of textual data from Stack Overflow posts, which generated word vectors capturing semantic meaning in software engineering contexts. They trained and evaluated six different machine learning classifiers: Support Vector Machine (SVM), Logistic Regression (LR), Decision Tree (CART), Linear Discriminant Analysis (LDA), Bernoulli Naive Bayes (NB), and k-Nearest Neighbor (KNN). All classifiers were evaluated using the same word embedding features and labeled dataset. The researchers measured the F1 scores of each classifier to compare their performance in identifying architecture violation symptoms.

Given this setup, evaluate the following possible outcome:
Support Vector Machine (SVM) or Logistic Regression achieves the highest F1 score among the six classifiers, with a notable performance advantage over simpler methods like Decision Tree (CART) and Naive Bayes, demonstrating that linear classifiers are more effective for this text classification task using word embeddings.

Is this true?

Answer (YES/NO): YES